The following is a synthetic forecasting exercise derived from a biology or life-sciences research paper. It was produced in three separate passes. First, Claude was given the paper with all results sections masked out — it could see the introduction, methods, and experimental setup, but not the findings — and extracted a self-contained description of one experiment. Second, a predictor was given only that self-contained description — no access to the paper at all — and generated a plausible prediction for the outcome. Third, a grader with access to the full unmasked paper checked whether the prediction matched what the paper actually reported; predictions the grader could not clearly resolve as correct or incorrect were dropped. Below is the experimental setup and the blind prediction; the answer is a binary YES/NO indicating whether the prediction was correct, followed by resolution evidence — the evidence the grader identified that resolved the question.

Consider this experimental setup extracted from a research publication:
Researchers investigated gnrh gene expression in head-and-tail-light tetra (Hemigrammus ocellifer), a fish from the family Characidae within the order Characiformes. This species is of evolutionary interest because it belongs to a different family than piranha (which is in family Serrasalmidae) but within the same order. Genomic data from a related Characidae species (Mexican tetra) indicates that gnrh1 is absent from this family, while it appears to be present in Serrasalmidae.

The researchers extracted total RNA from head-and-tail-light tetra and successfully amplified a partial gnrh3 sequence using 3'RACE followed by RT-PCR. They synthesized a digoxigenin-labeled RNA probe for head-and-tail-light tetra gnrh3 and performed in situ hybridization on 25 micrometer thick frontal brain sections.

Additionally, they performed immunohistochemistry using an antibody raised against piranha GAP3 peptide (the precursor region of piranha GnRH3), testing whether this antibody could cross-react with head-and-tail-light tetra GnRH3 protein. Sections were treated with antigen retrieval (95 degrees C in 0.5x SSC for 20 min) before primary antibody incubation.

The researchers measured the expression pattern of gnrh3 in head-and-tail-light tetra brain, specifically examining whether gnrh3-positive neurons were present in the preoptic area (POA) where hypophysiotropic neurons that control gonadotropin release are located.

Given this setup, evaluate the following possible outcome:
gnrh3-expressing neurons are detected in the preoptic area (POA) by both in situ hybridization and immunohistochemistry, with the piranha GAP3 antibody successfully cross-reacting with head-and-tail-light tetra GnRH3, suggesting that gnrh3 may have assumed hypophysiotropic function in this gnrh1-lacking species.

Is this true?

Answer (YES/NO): YES